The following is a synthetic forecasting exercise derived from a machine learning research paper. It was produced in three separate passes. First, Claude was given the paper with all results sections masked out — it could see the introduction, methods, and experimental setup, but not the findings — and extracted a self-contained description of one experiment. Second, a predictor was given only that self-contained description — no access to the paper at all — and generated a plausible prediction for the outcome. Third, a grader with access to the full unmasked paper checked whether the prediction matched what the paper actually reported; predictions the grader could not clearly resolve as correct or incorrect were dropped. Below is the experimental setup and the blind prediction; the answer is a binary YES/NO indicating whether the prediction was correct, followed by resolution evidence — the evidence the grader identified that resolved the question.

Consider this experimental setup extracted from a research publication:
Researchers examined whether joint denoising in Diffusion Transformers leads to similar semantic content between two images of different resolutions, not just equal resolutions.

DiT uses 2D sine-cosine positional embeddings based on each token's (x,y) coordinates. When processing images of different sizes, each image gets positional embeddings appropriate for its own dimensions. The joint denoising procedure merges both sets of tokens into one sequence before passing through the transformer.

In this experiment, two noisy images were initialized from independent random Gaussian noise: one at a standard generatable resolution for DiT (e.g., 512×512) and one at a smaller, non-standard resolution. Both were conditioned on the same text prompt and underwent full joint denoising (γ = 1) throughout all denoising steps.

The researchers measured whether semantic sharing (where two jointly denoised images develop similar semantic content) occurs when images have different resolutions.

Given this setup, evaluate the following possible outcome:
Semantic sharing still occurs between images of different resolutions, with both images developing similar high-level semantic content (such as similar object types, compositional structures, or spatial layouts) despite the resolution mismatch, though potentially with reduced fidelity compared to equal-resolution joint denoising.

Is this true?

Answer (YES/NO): YES